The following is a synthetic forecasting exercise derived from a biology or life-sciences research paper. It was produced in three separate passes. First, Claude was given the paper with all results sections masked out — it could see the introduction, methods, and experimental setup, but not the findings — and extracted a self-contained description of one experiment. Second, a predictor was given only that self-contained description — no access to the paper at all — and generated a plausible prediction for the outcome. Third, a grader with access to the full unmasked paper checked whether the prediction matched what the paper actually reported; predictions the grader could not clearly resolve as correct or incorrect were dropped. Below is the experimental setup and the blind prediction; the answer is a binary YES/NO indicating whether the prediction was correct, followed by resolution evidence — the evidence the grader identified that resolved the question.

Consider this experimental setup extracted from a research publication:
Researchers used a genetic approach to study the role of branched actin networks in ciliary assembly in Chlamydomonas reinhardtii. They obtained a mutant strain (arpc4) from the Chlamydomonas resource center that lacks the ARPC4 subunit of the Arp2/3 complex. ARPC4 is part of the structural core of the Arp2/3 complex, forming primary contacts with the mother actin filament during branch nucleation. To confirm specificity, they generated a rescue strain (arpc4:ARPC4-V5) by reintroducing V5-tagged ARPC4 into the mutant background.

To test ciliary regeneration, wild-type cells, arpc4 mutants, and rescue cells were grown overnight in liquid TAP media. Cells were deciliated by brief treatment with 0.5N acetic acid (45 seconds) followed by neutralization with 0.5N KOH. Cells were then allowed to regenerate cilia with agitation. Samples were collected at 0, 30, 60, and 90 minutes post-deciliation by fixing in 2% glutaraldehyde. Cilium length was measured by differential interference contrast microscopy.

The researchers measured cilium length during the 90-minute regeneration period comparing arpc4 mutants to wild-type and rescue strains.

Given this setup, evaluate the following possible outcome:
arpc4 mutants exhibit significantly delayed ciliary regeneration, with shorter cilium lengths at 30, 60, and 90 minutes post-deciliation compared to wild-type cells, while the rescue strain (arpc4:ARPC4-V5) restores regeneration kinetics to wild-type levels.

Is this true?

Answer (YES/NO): YES